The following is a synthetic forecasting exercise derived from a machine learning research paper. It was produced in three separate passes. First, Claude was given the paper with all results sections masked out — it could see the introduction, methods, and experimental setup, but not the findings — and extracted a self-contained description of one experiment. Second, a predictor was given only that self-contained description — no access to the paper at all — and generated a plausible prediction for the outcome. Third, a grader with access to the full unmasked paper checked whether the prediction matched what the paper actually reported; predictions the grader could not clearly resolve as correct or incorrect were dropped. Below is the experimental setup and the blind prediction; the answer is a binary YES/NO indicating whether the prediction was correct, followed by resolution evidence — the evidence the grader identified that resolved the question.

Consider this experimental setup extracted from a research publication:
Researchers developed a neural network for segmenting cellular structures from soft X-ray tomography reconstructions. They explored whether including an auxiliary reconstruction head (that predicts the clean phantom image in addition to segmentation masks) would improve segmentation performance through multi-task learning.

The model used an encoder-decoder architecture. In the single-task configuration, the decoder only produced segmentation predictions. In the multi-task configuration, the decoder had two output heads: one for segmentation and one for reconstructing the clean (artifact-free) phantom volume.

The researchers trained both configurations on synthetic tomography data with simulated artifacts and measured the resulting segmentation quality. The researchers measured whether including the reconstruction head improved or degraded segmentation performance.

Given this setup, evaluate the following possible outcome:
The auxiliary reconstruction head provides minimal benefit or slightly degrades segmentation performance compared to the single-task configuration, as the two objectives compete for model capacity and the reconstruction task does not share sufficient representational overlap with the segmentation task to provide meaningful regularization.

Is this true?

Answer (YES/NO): YES